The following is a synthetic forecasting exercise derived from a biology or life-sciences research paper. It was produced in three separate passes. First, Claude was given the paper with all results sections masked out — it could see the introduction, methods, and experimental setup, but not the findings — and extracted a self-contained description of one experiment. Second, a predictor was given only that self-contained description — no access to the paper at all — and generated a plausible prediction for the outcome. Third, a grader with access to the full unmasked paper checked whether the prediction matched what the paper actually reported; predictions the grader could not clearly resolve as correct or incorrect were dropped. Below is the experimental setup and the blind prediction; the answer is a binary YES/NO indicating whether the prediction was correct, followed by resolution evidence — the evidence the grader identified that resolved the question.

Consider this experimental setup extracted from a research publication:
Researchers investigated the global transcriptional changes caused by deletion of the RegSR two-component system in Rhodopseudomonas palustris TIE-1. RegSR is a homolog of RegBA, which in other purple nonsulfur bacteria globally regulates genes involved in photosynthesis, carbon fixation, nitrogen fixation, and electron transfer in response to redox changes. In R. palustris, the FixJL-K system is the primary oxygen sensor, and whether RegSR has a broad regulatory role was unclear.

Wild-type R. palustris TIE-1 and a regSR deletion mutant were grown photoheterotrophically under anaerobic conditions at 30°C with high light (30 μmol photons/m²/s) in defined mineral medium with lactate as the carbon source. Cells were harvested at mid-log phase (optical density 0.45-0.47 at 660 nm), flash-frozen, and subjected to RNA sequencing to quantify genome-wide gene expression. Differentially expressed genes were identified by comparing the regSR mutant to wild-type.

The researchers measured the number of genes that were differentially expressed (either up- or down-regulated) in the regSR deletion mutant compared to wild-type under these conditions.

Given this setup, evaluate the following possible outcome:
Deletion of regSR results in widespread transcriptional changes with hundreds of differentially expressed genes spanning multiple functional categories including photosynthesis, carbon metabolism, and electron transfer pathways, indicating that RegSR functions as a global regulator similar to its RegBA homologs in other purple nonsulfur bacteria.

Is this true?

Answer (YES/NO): NO